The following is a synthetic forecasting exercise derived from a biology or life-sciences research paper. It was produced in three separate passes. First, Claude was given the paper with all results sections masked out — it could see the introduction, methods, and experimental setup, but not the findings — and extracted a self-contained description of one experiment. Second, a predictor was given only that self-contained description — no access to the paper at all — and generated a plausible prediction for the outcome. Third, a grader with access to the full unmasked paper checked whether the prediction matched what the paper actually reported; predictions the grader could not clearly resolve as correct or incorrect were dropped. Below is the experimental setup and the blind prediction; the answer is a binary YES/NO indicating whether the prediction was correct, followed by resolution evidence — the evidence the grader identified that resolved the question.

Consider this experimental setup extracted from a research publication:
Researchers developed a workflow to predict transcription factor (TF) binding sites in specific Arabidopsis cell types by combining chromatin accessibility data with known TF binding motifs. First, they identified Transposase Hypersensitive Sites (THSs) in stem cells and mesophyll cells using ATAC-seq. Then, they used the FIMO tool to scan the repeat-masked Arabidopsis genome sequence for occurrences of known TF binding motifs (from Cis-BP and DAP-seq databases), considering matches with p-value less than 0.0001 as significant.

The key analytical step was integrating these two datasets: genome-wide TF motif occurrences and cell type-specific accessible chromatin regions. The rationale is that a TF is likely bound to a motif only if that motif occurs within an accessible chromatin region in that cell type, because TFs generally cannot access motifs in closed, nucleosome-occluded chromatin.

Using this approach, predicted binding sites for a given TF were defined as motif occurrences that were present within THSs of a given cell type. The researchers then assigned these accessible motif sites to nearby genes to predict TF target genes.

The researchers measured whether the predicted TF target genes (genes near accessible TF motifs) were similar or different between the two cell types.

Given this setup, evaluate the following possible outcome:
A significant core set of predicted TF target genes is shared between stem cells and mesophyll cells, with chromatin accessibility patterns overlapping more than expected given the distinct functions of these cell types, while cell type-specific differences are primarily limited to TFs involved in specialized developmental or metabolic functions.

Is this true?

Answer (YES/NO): YES